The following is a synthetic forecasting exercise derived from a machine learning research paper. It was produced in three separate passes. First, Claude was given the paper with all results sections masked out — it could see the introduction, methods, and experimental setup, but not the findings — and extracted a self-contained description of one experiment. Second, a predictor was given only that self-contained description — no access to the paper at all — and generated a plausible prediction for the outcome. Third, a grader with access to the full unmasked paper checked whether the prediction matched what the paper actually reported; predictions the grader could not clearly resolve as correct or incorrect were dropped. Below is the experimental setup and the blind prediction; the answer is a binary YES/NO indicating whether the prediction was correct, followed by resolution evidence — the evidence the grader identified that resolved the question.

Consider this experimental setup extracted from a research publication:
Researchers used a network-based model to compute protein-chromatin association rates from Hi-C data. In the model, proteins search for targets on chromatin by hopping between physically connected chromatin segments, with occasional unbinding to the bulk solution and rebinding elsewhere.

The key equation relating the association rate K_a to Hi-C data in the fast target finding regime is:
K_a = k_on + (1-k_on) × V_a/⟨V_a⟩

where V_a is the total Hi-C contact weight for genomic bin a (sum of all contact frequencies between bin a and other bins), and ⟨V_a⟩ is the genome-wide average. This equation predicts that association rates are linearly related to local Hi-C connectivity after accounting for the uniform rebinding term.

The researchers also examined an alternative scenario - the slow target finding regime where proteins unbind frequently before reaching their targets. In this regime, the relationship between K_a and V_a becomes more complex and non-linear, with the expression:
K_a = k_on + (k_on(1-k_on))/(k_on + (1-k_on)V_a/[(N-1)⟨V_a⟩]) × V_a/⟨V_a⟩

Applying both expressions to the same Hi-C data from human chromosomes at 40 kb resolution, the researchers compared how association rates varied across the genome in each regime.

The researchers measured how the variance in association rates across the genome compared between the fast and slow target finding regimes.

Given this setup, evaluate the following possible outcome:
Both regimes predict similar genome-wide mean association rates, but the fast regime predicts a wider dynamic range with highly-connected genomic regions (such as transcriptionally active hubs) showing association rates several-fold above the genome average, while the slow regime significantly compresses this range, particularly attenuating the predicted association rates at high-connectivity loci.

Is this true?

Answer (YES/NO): NO